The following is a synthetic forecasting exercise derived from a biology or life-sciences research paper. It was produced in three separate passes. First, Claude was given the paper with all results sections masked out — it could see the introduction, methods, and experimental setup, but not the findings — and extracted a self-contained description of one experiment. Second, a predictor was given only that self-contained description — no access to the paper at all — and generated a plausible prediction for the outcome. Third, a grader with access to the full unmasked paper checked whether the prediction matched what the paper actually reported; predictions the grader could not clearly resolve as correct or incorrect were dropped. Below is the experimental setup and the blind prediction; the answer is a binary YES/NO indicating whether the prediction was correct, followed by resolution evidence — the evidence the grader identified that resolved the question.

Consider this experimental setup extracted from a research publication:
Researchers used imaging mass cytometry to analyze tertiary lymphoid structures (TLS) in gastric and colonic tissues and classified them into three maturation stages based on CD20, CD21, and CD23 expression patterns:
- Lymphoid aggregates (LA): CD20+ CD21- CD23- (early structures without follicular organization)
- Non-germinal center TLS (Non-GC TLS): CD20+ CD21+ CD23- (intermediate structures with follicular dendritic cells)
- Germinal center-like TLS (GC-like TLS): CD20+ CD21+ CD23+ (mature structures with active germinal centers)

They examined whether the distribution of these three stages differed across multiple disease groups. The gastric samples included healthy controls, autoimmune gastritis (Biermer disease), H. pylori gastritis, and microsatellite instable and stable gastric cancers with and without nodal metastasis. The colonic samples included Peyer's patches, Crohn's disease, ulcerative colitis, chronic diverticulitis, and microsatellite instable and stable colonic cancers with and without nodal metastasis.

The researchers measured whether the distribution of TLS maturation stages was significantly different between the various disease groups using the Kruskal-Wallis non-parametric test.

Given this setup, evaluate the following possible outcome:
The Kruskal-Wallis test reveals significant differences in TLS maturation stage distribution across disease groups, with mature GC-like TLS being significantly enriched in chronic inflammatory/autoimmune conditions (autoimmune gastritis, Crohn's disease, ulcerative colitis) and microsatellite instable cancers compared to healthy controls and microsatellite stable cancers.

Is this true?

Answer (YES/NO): NO